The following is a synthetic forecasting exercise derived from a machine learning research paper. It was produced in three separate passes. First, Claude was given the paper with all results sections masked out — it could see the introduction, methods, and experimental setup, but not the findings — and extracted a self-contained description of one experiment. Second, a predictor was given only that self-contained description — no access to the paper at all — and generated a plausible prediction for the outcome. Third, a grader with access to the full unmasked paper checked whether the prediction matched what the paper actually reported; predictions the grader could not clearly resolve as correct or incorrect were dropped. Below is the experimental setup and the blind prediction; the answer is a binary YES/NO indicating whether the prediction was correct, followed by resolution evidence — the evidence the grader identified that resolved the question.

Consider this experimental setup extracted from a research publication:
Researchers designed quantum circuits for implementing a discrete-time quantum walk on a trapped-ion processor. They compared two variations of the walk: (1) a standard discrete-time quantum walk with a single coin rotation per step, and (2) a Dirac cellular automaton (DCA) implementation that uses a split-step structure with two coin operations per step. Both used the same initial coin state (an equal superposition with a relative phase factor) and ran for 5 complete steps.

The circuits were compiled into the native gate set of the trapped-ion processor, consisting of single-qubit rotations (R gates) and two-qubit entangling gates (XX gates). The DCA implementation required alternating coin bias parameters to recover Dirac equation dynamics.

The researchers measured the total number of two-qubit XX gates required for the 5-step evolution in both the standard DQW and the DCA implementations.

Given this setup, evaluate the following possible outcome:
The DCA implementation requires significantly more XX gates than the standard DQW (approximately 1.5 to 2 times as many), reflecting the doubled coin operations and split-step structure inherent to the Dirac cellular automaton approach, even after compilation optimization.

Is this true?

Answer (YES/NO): NO